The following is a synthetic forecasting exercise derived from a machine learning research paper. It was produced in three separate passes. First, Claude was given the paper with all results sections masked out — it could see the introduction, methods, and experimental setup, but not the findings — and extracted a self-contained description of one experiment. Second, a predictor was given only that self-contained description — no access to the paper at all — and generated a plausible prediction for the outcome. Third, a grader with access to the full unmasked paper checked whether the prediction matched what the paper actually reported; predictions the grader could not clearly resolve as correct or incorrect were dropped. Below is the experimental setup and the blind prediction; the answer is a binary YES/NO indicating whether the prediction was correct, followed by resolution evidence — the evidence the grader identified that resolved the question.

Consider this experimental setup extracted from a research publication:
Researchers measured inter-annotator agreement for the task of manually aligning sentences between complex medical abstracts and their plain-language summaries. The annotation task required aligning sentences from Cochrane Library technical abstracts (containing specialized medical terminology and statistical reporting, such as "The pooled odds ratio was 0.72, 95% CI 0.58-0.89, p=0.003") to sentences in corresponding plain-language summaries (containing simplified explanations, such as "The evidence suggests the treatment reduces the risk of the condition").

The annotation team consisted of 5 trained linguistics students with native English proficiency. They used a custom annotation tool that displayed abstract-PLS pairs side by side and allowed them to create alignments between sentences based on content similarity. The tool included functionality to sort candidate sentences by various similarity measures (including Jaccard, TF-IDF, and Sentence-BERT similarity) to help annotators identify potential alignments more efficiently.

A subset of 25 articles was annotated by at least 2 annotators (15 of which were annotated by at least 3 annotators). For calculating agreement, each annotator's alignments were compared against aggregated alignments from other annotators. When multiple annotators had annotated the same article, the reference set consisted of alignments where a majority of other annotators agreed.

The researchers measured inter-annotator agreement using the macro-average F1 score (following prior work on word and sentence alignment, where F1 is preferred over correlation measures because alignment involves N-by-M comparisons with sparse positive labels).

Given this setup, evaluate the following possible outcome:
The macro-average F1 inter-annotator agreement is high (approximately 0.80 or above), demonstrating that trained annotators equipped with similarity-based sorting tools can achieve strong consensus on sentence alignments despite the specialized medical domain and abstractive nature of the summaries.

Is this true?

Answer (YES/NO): YES